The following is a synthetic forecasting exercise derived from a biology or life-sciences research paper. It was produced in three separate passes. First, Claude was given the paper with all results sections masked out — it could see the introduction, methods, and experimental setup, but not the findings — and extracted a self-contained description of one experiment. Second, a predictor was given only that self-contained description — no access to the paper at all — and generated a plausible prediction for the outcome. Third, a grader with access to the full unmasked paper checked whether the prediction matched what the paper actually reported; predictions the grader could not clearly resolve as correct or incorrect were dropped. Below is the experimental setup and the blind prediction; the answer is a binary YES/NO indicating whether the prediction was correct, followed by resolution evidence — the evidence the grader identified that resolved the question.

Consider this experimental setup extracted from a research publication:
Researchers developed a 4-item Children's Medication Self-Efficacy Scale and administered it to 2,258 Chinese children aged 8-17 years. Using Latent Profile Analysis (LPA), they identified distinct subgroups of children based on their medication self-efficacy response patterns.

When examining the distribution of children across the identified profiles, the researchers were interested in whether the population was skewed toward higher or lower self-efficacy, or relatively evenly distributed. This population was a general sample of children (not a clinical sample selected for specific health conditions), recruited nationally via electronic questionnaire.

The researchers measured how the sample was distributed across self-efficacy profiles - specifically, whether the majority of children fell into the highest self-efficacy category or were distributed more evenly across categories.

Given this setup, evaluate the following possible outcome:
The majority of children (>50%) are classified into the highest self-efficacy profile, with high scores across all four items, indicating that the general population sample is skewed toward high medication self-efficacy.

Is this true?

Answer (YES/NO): YES